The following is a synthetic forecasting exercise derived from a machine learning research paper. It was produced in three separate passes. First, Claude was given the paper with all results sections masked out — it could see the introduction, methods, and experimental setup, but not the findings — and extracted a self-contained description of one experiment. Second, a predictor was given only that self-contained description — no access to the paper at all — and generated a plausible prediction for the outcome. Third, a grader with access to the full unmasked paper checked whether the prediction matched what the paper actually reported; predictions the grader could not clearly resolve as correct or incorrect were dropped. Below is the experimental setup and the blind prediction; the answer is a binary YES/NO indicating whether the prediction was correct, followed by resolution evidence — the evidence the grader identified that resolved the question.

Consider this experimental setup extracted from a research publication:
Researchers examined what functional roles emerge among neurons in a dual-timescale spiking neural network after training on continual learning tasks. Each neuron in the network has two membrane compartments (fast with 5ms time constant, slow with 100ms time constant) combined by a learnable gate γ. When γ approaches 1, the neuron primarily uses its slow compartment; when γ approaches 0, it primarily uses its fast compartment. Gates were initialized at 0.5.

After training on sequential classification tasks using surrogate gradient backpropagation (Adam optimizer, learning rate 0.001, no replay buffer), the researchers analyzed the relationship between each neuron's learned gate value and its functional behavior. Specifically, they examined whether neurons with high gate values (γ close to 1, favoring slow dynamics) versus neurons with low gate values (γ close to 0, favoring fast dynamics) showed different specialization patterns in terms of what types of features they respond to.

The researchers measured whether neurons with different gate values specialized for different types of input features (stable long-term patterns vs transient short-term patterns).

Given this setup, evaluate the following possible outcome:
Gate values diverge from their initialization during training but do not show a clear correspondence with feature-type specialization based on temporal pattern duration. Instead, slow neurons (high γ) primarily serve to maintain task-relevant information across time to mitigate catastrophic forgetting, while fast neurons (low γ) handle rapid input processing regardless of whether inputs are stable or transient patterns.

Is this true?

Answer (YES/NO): NO